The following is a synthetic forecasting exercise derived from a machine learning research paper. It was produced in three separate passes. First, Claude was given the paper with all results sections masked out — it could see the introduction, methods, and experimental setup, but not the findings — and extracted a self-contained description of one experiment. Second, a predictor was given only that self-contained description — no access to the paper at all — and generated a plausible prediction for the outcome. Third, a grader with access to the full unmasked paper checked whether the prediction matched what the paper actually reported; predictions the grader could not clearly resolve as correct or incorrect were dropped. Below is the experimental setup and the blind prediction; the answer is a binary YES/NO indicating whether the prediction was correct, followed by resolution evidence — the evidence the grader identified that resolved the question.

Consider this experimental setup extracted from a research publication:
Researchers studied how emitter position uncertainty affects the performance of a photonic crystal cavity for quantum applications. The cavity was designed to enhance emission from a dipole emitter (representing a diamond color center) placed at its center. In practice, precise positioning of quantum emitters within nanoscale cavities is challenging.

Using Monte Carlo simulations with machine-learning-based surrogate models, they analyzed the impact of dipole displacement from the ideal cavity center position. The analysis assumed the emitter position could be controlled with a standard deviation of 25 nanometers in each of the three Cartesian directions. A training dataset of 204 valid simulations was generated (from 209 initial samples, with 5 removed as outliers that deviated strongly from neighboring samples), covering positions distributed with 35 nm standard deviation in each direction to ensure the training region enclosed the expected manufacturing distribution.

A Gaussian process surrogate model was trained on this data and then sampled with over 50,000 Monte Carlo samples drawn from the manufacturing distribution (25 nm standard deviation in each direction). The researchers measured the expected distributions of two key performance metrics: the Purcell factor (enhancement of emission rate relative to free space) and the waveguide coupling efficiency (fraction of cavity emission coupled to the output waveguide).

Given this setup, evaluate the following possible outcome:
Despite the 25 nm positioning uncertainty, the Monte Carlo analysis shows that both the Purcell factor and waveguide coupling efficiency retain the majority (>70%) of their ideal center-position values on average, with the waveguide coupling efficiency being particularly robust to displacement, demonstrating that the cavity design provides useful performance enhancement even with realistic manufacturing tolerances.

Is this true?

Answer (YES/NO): YES